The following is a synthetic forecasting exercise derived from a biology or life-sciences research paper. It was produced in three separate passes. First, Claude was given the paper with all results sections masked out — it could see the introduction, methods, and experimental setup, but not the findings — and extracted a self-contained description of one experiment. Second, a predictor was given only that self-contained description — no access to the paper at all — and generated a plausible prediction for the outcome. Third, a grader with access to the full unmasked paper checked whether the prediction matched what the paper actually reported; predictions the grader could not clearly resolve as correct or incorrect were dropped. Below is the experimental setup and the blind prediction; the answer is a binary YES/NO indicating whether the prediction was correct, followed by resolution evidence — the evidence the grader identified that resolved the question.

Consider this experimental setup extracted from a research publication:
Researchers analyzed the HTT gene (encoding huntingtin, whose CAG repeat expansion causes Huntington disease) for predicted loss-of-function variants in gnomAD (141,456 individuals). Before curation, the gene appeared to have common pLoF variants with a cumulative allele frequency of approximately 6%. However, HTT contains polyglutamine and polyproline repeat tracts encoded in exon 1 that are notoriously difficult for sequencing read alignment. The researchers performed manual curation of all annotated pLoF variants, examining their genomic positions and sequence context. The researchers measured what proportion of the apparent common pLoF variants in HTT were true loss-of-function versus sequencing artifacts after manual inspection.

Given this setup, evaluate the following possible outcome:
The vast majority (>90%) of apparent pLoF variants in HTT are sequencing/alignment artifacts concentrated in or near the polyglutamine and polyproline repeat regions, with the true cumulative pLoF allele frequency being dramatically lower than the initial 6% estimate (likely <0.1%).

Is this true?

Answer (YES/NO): YES